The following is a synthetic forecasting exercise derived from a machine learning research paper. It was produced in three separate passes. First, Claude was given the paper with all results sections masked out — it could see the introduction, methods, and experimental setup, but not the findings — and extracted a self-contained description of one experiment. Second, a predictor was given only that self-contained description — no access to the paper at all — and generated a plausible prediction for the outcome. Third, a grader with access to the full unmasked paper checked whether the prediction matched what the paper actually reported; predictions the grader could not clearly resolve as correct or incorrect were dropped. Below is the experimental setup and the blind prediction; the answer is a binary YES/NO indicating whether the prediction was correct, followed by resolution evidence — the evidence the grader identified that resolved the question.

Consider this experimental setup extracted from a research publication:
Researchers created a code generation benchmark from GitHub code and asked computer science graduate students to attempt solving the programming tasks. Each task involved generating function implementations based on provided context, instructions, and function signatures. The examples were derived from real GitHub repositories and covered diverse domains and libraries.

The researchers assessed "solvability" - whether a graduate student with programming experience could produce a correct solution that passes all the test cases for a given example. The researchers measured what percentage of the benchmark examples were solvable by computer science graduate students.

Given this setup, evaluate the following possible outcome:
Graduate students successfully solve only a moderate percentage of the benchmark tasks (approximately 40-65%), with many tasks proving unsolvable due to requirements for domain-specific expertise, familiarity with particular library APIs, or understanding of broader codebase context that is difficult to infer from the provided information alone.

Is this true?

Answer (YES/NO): NO